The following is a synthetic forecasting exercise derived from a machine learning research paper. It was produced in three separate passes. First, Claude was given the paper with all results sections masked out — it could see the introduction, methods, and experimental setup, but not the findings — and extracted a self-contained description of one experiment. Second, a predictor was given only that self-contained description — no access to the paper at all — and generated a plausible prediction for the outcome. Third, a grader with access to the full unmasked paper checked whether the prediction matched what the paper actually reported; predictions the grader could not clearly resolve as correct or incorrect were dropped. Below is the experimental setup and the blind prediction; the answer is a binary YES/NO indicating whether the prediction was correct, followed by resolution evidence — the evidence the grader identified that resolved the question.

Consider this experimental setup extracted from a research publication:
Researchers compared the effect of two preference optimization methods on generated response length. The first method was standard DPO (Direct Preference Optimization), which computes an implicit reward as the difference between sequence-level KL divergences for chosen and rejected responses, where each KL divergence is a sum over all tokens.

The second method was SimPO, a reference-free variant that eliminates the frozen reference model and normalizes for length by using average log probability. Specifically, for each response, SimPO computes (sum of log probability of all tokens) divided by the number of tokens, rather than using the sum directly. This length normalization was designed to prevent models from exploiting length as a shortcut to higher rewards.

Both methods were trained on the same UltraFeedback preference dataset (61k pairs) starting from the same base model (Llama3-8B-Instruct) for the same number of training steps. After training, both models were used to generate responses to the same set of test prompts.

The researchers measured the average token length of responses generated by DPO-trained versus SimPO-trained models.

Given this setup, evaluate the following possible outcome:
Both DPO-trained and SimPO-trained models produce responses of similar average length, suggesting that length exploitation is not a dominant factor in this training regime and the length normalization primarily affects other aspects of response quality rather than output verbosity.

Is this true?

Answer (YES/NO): NO